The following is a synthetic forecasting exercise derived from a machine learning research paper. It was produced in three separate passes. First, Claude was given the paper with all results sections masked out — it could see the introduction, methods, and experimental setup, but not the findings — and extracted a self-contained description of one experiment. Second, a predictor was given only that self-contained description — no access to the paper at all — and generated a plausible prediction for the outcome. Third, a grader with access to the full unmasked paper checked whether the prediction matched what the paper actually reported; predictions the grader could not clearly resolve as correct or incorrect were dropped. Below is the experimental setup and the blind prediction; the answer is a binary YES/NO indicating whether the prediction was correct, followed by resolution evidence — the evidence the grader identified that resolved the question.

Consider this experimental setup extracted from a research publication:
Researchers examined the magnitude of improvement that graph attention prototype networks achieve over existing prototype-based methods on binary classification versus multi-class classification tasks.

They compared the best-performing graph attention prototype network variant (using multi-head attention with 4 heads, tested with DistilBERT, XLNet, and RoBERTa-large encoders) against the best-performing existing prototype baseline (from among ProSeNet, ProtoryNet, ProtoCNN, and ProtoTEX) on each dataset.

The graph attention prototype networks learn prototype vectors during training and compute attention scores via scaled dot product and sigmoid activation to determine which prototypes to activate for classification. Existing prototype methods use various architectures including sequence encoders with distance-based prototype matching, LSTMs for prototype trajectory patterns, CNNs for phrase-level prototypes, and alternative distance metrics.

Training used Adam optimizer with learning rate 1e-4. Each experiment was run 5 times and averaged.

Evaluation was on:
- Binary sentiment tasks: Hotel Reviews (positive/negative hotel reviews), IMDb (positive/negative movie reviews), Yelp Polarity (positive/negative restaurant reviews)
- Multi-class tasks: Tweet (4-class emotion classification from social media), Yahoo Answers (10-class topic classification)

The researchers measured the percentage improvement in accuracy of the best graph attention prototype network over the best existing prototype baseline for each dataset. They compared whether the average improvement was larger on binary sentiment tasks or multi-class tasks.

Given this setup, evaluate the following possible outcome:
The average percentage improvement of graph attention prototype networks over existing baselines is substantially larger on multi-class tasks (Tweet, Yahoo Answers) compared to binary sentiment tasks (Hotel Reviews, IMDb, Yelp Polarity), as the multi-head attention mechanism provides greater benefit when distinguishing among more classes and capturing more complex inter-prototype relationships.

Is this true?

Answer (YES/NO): YES